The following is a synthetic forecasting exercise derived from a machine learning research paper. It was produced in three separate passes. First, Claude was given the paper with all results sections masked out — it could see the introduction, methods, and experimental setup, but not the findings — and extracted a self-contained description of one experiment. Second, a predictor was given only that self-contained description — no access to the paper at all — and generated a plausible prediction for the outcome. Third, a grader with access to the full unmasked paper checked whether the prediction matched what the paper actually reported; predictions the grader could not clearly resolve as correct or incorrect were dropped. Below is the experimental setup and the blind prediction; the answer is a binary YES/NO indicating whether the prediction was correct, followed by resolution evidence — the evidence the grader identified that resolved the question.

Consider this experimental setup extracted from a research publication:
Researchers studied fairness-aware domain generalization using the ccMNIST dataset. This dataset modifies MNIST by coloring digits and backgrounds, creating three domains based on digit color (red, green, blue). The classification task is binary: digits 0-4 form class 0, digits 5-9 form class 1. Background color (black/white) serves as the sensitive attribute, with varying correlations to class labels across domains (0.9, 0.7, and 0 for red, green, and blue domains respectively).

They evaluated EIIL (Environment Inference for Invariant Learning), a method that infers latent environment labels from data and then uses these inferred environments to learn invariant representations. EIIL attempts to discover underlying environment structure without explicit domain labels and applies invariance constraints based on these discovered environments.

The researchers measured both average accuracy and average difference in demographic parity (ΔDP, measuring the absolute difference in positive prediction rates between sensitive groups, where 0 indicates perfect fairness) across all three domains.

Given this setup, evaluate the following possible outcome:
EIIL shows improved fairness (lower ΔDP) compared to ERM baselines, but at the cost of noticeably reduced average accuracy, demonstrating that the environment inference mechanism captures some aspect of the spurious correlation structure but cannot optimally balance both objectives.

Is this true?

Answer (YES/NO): NO